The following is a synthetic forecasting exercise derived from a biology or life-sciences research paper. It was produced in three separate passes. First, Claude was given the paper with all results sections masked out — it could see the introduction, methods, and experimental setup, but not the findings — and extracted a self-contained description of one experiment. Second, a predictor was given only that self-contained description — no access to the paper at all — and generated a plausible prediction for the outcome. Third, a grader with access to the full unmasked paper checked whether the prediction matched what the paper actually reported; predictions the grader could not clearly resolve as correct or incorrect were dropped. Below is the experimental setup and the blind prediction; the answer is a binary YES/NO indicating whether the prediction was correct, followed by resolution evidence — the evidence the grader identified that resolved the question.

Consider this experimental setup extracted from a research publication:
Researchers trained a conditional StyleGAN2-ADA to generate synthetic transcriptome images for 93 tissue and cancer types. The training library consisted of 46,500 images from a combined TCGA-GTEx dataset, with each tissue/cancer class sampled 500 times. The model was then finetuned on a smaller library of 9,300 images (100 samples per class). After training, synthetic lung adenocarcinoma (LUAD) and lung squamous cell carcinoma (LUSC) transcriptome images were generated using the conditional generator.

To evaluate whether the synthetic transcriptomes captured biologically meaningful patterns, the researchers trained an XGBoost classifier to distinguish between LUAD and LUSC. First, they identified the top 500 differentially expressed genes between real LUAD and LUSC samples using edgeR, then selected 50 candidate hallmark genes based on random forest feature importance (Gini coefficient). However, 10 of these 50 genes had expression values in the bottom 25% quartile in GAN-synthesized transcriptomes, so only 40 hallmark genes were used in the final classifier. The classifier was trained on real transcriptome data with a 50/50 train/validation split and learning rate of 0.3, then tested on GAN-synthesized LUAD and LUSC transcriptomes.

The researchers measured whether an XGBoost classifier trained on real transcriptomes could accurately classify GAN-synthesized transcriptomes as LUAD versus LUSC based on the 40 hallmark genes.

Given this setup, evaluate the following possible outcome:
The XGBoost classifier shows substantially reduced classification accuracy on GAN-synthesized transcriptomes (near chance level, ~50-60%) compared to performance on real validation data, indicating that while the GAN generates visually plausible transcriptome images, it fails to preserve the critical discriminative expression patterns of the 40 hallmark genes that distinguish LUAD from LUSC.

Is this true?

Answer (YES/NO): NO